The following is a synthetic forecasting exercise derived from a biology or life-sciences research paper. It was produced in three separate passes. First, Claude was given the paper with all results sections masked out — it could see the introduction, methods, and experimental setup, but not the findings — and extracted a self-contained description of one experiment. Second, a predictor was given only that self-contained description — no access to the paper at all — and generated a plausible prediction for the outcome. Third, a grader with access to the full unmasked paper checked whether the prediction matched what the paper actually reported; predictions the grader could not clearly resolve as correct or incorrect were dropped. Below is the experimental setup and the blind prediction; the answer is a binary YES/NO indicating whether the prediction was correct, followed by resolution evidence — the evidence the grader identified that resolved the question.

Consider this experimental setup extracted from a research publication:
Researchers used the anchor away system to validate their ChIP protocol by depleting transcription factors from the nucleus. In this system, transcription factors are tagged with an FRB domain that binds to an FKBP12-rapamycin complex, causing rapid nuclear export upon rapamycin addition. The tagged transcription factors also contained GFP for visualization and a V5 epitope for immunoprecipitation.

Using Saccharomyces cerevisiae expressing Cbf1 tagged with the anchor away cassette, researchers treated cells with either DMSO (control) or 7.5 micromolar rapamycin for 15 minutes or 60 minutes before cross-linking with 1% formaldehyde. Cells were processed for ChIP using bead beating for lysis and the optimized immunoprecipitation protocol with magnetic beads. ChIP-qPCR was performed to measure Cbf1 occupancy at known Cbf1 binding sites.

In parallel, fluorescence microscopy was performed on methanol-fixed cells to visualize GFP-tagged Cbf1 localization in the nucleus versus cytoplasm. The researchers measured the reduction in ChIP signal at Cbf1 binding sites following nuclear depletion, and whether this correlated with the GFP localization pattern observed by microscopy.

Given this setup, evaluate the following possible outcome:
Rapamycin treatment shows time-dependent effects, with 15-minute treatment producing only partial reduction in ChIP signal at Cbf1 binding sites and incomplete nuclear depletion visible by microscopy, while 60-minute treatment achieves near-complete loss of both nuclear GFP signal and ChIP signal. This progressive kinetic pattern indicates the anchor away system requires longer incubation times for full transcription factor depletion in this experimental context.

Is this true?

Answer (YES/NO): NO